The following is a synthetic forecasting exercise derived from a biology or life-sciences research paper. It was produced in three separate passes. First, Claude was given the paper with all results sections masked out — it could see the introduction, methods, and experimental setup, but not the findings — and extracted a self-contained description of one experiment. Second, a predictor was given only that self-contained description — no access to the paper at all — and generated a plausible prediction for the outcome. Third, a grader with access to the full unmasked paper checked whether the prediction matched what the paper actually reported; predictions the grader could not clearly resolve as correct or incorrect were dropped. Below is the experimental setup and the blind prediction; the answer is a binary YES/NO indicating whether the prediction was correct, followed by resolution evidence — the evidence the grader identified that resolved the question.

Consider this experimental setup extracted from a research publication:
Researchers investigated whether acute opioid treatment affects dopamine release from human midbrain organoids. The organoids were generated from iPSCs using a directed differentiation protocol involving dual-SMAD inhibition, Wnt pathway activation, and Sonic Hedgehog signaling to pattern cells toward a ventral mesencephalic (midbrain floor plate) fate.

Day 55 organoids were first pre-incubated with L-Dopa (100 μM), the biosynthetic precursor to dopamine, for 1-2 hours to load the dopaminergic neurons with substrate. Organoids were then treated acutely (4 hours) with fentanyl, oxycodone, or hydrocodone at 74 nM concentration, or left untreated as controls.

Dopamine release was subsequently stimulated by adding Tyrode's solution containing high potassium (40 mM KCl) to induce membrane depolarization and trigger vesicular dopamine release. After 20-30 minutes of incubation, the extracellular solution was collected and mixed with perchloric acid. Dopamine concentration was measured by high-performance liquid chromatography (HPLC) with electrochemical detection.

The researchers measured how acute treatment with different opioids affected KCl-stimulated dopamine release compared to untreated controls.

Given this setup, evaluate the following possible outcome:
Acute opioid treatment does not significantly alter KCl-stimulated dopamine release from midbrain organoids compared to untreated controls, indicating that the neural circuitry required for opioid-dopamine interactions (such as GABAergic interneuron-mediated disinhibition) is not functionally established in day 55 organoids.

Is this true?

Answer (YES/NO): NO